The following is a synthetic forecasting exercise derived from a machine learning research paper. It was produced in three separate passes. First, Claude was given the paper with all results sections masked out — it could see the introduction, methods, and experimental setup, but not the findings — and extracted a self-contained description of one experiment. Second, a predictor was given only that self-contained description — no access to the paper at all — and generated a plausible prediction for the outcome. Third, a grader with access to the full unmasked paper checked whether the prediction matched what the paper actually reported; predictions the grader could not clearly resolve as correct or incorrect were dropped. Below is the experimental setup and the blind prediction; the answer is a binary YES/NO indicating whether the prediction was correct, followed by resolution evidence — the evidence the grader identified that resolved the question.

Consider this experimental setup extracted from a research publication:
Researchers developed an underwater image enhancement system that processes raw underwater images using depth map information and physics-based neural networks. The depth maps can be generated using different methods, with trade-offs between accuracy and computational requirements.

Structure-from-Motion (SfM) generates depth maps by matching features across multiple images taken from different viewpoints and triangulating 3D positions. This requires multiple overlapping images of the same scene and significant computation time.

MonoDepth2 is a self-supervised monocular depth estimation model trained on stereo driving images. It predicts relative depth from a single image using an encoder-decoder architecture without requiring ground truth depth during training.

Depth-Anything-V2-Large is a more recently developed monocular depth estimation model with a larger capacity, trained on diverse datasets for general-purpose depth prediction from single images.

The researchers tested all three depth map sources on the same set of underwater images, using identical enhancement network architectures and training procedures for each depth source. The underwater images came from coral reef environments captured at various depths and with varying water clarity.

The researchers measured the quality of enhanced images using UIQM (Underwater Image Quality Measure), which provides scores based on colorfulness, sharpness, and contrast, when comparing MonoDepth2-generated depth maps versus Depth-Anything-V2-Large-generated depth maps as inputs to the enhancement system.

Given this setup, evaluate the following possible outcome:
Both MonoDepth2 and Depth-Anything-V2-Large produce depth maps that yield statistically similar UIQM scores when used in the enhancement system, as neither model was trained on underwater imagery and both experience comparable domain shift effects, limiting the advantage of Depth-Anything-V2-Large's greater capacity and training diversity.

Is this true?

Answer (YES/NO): NO